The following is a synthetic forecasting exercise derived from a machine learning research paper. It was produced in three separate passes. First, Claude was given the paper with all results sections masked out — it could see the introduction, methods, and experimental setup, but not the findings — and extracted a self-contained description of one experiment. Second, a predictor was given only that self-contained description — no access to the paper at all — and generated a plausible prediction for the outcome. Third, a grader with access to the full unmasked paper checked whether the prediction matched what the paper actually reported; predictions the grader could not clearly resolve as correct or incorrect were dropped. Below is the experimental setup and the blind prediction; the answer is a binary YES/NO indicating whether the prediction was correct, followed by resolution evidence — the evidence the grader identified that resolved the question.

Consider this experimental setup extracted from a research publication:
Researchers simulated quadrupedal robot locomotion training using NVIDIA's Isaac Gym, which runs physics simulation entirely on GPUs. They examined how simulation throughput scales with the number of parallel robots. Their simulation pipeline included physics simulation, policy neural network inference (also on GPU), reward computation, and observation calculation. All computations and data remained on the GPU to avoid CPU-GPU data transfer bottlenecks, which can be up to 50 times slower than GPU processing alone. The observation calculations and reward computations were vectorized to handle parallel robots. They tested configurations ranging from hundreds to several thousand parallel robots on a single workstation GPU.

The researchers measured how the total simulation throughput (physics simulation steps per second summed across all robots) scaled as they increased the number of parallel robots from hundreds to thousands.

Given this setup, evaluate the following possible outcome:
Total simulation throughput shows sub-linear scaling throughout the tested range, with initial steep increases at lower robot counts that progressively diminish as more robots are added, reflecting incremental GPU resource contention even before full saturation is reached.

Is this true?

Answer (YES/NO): NO